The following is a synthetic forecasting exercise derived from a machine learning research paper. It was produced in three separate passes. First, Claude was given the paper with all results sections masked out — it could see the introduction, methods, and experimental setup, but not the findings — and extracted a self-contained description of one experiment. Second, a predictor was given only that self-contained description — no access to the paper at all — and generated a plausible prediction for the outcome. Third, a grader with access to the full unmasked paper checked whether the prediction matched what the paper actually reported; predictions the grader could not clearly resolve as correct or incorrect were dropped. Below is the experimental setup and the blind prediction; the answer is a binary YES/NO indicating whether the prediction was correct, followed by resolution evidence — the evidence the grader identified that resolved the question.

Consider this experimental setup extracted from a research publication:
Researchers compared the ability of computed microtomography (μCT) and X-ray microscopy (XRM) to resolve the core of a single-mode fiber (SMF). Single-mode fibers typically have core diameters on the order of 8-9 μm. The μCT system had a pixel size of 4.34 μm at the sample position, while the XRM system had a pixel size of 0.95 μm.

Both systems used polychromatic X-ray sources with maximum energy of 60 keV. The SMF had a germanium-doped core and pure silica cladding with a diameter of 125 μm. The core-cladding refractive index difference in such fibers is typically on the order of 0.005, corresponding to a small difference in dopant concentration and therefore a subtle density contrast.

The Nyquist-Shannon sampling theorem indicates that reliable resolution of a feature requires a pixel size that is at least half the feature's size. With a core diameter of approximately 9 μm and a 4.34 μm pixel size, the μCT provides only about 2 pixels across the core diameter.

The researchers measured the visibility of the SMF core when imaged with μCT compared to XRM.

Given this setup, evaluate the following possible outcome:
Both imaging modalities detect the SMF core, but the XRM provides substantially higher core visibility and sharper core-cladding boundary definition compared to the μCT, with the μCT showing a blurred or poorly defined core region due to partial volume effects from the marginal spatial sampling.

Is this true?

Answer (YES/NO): NO